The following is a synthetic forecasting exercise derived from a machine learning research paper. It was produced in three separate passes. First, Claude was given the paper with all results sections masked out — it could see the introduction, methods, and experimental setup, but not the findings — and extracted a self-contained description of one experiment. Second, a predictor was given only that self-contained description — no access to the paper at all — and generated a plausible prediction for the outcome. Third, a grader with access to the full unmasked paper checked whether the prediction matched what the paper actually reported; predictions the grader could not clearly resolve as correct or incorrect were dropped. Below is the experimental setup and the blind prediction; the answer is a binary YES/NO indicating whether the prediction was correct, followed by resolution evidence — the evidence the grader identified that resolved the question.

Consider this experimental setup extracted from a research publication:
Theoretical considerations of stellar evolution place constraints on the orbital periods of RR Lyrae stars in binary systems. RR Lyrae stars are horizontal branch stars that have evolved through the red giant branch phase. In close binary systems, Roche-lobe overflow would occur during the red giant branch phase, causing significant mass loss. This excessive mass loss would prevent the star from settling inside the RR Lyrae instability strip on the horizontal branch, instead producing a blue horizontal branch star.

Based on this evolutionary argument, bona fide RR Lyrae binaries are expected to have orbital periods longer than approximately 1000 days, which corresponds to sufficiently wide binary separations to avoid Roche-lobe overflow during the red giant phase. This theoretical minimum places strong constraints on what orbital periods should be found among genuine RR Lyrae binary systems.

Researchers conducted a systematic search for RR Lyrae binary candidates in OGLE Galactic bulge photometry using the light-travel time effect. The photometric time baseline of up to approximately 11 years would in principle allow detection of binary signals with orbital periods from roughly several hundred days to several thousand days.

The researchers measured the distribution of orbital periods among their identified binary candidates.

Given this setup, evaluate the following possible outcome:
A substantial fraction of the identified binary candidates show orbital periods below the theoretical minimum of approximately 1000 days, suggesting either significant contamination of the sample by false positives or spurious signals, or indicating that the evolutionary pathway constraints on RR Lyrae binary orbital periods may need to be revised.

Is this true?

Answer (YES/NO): NO